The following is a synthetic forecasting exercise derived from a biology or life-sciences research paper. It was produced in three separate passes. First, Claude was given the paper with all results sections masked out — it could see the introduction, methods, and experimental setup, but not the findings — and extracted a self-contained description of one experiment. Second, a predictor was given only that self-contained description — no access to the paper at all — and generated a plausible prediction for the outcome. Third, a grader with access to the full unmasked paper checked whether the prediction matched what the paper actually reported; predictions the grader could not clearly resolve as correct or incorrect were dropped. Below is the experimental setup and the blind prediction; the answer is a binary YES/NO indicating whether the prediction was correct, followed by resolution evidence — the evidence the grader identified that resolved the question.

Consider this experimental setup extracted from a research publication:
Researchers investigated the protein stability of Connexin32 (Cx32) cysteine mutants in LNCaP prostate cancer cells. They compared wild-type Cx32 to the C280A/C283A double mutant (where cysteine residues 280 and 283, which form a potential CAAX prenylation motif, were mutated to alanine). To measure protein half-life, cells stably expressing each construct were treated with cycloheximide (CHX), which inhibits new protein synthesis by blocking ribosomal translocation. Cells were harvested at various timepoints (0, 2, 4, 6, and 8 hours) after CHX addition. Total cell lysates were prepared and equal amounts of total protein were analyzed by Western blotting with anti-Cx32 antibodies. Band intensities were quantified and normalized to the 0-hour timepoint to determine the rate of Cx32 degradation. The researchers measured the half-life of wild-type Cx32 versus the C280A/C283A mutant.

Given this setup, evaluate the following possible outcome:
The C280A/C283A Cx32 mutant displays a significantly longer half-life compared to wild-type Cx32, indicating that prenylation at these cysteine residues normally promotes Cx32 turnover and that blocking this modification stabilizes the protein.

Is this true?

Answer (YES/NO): NO